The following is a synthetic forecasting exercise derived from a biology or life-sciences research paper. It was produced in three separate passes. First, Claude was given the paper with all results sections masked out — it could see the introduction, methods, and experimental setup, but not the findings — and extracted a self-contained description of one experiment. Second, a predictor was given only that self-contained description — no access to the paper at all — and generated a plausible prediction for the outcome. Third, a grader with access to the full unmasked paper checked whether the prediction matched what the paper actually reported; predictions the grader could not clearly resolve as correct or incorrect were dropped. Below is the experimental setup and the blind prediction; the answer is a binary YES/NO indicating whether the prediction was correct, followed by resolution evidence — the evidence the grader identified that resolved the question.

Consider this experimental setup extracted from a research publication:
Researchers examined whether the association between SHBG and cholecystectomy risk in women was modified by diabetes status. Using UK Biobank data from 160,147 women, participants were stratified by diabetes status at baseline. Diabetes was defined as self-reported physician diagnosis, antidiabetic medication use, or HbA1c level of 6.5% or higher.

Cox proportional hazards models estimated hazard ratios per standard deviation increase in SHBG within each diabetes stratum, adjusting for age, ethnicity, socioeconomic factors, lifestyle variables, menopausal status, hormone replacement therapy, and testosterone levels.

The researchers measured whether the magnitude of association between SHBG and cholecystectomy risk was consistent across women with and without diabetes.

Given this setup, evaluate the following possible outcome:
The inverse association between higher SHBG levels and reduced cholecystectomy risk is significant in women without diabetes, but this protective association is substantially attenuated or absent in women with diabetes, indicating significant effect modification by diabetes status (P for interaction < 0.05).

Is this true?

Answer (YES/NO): NO